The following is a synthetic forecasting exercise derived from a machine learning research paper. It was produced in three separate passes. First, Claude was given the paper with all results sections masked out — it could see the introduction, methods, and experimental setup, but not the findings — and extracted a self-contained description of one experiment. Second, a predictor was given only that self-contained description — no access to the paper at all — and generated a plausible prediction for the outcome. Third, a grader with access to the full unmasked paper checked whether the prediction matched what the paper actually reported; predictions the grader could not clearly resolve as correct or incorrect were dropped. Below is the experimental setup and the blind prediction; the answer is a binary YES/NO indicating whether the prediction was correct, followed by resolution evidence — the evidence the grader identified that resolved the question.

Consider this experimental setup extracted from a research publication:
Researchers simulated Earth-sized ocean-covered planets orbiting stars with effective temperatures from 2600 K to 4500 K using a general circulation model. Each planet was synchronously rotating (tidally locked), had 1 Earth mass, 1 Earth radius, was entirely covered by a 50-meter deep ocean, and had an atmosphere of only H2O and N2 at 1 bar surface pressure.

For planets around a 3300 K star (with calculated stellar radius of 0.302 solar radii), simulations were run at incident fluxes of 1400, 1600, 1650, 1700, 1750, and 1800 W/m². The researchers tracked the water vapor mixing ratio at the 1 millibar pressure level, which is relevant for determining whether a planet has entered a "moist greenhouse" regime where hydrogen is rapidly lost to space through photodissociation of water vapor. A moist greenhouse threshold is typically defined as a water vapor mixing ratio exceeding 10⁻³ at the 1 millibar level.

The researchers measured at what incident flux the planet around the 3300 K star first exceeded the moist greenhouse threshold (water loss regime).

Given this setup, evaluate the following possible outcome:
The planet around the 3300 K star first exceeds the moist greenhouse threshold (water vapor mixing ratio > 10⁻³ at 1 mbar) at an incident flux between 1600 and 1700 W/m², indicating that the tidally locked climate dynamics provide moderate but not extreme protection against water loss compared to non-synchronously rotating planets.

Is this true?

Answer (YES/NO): NO